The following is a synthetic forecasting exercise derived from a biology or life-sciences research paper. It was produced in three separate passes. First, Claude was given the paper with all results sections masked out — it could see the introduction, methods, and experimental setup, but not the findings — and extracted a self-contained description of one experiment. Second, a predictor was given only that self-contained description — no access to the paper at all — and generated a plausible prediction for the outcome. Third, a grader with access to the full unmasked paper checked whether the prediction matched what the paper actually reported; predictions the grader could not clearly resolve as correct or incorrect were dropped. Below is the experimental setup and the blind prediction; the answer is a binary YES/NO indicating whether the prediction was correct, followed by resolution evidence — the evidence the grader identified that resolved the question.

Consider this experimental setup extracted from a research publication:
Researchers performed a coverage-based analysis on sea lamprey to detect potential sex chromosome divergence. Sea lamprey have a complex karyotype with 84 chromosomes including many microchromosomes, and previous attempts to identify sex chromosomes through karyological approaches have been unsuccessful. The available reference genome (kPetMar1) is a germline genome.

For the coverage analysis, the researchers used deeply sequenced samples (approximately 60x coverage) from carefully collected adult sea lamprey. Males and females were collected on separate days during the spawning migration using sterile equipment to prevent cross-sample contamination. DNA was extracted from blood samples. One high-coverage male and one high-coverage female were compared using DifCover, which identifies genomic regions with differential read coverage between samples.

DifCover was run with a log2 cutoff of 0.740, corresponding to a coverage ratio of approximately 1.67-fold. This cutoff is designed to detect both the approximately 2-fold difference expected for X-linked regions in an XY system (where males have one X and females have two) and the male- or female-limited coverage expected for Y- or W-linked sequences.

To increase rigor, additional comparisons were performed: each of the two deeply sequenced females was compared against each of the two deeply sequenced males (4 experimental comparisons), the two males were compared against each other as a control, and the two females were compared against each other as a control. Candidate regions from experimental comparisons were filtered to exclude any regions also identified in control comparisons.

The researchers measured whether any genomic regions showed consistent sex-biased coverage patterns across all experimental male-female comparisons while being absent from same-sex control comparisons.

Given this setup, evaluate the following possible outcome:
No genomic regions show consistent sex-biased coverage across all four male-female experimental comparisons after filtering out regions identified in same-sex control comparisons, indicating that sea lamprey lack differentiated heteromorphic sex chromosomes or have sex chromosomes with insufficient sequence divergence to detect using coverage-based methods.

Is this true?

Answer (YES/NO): YES